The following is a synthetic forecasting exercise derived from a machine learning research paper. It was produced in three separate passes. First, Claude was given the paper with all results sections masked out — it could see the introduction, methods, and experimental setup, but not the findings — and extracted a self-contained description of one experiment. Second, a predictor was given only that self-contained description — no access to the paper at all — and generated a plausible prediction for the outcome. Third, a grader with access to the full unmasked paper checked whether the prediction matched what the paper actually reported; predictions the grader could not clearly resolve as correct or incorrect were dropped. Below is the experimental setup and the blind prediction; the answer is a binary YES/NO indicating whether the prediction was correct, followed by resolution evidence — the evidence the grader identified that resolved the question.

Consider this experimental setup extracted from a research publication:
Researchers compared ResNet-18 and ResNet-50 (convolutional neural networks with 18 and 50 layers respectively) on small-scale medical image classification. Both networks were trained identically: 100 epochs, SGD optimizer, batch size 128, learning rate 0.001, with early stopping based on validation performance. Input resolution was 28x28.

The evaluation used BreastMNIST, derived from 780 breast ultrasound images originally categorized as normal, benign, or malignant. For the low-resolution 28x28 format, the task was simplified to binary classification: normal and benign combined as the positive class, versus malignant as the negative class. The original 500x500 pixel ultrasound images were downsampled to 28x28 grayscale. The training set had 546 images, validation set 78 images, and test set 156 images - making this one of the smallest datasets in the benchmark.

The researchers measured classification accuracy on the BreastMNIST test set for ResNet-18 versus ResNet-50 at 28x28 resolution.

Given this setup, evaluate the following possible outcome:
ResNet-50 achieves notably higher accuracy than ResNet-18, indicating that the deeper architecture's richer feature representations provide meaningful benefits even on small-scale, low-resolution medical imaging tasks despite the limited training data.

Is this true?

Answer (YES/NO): NO